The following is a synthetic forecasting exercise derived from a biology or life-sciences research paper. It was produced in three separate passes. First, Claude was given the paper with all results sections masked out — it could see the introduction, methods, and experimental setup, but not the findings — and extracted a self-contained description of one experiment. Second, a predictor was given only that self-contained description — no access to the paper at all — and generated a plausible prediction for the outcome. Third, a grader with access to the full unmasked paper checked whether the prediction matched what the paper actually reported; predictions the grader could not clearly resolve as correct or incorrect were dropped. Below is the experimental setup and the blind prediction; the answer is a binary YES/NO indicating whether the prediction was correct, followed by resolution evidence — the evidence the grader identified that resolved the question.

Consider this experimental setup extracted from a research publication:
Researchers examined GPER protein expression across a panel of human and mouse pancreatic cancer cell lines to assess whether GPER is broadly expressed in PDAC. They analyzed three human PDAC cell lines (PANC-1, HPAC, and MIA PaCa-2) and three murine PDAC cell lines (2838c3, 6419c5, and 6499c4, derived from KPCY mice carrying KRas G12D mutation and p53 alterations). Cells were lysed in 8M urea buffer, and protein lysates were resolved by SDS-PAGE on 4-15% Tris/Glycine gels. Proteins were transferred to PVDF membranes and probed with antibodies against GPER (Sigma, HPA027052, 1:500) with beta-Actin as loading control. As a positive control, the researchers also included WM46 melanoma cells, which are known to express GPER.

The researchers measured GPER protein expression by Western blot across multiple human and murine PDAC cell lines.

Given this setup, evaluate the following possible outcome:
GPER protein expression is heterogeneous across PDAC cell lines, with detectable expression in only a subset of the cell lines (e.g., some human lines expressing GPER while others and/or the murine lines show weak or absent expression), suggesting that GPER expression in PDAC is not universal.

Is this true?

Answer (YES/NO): NO